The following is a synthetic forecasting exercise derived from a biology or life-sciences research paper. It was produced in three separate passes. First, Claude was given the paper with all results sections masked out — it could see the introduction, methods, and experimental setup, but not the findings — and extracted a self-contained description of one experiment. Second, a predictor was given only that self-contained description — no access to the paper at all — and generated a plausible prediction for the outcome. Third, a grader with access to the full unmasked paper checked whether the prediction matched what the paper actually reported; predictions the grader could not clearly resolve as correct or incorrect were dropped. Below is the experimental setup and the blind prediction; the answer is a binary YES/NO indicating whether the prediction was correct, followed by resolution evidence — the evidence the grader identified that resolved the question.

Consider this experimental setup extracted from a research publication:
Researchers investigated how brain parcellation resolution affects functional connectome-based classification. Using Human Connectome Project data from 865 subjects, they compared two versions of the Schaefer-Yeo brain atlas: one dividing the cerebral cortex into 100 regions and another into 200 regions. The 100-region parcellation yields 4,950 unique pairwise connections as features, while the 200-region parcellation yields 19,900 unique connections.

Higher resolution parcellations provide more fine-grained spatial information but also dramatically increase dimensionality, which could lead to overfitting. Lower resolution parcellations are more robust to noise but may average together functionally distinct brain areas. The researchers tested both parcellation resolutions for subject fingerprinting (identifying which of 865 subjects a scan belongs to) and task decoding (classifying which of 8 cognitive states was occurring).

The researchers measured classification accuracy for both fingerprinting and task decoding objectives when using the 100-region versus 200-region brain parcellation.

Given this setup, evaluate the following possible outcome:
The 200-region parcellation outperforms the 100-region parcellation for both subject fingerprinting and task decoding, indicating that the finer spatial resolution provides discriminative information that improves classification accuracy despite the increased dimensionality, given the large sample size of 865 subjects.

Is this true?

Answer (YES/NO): NO